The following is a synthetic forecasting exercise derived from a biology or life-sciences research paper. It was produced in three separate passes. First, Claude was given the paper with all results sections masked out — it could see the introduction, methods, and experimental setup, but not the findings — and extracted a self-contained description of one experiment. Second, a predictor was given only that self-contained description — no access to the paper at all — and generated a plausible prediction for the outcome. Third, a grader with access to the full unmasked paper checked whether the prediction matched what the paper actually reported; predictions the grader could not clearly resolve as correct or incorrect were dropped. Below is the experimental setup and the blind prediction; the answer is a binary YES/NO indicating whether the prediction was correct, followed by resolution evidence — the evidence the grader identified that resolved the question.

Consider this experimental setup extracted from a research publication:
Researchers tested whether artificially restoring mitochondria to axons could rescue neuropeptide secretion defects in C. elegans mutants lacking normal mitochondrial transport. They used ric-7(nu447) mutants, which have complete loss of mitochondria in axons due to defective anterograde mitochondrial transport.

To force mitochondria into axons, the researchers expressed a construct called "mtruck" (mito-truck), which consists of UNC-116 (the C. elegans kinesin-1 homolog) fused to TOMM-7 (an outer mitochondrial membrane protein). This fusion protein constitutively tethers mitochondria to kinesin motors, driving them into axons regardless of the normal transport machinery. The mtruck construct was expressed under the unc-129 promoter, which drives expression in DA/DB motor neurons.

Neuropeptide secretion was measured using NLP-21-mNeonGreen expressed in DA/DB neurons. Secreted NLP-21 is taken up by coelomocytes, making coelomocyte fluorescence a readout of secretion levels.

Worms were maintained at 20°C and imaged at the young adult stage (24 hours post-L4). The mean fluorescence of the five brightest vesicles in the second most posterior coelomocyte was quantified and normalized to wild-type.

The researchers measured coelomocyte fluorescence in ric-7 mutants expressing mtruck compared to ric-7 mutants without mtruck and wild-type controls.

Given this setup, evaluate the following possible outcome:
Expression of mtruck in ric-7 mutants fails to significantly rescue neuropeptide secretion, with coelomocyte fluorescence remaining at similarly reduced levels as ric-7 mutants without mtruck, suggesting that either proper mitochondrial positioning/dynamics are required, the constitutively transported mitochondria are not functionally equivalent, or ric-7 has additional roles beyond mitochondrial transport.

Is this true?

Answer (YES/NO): NO